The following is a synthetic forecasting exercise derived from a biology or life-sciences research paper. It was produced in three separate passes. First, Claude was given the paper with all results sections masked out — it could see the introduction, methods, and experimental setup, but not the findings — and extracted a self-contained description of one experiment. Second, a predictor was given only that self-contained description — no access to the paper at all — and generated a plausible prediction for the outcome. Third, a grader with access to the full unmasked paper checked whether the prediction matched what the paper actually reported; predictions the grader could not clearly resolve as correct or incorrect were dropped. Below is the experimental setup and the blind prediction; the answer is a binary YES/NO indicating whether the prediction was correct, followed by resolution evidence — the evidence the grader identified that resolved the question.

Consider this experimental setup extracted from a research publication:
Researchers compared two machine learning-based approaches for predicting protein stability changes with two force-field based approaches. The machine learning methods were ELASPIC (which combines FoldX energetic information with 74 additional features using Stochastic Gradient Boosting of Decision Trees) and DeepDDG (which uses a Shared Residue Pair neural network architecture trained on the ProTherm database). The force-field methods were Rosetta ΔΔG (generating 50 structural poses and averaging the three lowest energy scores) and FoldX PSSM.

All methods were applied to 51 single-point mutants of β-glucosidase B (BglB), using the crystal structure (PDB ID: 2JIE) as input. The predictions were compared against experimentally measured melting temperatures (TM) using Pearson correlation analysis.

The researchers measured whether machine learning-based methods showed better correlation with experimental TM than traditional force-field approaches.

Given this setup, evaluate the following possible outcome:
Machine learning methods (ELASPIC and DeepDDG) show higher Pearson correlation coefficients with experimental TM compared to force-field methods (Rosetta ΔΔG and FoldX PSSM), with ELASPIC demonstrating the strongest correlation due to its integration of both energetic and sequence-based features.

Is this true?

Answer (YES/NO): NO